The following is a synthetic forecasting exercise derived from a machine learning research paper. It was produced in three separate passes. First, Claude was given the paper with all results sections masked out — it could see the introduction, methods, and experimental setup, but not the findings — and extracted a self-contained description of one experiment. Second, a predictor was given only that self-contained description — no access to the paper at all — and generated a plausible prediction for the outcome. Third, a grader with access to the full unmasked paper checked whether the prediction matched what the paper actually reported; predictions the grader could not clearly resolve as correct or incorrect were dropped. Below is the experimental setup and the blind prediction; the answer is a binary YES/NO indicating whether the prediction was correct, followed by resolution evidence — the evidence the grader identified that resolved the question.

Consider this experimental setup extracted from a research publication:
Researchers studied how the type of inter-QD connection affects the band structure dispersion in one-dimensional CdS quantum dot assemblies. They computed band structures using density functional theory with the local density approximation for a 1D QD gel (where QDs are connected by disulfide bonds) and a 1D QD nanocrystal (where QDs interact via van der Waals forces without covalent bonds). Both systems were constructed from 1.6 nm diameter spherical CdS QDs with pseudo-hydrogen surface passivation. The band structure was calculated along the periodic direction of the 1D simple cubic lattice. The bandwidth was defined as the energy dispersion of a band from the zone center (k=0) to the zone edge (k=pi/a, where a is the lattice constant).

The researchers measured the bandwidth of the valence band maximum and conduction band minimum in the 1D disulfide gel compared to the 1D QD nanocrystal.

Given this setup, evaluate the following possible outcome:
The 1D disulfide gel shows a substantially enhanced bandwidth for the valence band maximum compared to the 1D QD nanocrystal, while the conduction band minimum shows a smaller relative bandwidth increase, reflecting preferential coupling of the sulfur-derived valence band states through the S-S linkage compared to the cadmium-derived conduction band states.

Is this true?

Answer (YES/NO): NO